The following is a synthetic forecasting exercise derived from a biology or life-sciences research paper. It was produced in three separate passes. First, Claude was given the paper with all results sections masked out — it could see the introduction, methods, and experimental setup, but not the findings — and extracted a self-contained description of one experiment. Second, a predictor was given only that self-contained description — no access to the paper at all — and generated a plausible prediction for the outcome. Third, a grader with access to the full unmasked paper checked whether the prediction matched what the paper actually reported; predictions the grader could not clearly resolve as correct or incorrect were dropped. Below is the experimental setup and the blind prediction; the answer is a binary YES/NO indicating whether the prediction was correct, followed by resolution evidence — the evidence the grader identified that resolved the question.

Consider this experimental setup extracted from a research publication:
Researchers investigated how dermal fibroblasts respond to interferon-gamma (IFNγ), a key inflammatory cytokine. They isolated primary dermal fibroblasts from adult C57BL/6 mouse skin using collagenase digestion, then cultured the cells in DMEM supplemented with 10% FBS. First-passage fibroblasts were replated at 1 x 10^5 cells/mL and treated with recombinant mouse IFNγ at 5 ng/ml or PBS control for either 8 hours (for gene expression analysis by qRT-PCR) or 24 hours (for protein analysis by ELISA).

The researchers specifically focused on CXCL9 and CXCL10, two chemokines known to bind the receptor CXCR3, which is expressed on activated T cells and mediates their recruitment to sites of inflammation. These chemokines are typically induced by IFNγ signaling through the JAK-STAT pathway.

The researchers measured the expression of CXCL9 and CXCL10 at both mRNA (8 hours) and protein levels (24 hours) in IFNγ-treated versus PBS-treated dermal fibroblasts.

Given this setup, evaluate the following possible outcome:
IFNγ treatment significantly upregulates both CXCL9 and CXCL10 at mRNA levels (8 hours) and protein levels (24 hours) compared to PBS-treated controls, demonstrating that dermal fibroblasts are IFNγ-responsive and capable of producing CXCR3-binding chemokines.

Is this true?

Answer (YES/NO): NO